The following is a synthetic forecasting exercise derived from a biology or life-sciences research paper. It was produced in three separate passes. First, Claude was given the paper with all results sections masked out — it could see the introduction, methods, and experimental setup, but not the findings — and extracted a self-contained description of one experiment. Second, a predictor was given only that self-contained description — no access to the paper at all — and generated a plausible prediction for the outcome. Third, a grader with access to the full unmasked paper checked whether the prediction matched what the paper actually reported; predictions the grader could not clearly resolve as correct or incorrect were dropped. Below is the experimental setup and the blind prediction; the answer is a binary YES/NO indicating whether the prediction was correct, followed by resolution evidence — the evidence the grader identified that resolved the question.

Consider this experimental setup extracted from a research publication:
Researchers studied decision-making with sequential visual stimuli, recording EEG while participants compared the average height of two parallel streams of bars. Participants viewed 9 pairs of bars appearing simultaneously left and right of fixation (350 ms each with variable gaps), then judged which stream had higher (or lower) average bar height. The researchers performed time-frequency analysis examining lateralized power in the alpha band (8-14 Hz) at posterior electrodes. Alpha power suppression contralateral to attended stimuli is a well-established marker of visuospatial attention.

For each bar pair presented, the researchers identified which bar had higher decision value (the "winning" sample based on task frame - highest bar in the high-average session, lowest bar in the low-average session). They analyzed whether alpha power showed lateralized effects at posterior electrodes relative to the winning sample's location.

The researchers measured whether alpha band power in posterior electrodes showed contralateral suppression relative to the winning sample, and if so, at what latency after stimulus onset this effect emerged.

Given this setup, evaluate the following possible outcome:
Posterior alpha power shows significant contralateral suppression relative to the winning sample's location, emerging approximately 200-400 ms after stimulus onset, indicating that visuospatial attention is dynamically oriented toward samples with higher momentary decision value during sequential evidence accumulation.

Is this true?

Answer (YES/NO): YES